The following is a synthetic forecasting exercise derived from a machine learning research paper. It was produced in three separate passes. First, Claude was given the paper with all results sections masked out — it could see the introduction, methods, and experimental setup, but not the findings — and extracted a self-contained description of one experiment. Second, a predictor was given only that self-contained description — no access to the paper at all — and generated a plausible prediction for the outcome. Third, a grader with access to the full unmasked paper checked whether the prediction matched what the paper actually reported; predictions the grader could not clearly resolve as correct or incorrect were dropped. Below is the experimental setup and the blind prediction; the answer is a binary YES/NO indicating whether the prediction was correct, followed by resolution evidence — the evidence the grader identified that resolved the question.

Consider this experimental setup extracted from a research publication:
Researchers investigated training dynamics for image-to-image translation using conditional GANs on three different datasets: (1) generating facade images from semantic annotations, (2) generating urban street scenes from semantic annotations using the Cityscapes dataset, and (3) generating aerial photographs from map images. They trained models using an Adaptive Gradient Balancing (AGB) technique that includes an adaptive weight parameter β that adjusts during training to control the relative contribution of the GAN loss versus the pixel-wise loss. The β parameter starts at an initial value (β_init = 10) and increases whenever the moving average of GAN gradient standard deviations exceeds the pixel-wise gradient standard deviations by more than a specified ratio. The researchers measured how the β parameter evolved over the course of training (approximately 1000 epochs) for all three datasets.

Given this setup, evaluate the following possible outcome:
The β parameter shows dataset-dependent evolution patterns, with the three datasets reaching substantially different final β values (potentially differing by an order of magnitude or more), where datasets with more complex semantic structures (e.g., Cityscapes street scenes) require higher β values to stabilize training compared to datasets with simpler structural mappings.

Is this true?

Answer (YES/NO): NO